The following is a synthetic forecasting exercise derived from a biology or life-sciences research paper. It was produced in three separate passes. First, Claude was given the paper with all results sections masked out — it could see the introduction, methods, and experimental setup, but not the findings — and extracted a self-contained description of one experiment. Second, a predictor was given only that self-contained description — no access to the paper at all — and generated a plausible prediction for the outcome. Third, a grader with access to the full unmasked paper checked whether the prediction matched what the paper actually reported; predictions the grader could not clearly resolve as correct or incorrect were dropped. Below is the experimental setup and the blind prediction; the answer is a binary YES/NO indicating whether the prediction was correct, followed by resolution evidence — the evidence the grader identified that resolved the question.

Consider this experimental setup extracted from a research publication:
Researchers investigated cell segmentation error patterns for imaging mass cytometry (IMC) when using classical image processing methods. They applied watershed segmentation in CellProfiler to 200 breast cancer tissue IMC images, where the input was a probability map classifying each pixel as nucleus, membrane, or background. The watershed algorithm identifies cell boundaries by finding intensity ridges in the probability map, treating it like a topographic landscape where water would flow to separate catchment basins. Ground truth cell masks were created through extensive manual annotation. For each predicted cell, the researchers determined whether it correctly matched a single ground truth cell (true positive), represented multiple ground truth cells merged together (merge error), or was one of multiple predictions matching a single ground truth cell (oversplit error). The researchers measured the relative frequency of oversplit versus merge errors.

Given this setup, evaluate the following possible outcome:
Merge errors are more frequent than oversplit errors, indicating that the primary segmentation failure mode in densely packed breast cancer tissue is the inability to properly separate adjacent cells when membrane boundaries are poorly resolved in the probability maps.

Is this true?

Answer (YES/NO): NO